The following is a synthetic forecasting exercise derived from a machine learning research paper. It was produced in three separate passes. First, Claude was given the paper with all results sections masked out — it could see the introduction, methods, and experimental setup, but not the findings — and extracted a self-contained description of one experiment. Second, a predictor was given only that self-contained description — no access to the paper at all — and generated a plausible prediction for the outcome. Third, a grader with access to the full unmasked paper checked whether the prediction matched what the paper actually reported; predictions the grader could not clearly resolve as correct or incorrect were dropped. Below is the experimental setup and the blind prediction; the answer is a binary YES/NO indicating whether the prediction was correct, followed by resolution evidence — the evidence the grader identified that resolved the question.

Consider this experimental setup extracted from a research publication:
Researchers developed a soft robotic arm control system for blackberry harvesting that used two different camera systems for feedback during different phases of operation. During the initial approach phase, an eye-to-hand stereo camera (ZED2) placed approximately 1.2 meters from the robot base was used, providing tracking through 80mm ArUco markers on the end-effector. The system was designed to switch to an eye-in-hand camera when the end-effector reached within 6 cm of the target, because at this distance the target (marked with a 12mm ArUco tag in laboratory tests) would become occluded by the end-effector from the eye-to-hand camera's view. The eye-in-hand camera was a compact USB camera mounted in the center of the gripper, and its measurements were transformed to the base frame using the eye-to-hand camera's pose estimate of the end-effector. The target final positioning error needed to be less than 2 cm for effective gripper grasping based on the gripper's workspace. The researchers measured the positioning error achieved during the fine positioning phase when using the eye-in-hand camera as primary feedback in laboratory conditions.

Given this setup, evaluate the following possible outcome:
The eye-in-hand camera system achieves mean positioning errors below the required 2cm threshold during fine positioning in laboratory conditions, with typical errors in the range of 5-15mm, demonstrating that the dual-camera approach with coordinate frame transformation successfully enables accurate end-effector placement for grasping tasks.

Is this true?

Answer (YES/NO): NO